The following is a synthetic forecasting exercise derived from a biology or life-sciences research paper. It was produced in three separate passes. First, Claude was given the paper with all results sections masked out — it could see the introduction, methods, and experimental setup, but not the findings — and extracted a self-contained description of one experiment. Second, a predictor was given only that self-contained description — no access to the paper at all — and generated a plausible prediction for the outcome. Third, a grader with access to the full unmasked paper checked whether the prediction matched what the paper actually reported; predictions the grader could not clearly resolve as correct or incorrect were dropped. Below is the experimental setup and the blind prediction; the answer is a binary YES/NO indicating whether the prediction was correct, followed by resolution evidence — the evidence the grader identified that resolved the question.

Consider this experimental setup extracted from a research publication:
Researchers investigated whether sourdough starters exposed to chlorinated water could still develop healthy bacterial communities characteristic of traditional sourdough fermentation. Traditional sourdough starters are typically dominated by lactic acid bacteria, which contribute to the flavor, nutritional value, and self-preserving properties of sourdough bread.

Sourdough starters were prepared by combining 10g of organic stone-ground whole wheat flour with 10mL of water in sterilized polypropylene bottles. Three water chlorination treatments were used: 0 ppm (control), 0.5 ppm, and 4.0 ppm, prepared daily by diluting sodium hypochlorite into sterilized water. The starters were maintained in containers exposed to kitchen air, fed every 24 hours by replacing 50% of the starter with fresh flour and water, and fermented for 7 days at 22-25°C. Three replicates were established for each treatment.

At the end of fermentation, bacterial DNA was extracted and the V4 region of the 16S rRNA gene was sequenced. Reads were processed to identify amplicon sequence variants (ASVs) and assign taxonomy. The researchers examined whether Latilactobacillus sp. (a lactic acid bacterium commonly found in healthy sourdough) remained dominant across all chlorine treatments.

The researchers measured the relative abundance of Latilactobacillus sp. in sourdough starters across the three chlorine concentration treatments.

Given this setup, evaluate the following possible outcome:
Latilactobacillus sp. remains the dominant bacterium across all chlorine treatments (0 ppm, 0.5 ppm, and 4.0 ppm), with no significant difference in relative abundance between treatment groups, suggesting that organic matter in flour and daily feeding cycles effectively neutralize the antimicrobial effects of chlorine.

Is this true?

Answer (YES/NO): NO